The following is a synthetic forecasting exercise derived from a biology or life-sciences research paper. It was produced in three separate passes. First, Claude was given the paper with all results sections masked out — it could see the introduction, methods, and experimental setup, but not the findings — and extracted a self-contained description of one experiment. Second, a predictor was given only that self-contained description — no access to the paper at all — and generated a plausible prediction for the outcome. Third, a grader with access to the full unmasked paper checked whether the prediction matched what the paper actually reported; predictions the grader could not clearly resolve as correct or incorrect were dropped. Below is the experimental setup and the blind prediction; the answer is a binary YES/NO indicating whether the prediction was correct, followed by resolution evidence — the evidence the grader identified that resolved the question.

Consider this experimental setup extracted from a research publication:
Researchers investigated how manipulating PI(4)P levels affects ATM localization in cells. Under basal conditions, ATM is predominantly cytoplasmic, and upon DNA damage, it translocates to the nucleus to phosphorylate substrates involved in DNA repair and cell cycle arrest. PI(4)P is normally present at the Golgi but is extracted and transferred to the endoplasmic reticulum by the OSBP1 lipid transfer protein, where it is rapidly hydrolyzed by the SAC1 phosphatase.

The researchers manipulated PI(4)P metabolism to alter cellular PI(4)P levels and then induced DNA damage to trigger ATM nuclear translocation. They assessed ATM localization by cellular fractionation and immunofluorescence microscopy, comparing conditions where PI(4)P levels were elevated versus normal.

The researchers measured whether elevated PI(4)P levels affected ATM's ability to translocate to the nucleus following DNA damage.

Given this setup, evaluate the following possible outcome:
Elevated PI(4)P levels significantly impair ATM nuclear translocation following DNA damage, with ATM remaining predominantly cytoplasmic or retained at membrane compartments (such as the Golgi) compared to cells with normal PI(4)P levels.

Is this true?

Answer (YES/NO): YES